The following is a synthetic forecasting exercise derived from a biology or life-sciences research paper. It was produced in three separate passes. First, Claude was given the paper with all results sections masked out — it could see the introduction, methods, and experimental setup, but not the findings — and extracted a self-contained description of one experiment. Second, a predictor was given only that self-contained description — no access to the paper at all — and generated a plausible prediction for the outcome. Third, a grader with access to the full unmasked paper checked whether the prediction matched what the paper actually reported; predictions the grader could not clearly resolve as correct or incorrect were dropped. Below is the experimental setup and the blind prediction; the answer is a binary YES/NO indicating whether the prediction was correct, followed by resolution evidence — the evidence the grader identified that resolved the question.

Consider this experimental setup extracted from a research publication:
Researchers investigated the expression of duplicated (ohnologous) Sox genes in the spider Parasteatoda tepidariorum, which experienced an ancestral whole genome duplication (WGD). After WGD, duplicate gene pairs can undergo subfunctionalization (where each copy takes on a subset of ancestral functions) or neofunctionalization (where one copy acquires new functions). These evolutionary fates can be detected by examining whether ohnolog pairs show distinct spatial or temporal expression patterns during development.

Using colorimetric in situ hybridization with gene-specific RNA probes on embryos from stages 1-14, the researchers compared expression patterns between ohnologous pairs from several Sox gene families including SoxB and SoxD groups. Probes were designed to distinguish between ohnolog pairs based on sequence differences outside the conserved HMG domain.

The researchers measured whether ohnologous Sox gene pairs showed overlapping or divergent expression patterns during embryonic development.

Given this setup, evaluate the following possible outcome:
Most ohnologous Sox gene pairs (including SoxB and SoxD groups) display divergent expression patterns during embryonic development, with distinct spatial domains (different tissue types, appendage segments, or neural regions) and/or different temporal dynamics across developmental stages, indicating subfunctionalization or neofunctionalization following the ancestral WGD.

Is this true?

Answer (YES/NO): NO